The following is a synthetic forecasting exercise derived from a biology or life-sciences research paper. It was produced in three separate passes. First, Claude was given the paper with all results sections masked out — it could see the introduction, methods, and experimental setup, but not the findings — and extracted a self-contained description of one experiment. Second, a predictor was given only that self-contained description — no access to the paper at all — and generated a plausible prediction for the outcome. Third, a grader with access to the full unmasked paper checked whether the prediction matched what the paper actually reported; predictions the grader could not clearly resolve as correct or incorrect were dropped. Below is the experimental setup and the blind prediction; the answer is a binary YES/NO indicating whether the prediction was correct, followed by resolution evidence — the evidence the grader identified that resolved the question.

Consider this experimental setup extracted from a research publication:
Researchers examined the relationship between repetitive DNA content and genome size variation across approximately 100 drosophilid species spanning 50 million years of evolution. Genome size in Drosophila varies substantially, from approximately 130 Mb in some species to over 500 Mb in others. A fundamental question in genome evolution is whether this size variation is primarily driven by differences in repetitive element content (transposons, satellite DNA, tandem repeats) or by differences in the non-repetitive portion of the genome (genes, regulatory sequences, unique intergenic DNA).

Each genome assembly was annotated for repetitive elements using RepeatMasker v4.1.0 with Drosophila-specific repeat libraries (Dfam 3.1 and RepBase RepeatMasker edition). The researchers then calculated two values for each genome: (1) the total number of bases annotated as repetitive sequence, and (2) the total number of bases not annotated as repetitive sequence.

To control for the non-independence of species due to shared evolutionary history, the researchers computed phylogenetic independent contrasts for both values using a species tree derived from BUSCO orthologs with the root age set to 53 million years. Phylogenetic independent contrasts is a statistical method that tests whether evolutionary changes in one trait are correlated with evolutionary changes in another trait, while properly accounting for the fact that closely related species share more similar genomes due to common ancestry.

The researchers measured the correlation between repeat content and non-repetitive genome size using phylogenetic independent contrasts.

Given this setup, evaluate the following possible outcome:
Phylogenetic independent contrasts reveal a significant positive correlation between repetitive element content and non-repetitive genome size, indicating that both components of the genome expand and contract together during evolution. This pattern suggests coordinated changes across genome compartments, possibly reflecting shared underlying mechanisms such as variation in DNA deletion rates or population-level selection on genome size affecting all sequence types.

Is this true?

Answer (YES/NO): YES